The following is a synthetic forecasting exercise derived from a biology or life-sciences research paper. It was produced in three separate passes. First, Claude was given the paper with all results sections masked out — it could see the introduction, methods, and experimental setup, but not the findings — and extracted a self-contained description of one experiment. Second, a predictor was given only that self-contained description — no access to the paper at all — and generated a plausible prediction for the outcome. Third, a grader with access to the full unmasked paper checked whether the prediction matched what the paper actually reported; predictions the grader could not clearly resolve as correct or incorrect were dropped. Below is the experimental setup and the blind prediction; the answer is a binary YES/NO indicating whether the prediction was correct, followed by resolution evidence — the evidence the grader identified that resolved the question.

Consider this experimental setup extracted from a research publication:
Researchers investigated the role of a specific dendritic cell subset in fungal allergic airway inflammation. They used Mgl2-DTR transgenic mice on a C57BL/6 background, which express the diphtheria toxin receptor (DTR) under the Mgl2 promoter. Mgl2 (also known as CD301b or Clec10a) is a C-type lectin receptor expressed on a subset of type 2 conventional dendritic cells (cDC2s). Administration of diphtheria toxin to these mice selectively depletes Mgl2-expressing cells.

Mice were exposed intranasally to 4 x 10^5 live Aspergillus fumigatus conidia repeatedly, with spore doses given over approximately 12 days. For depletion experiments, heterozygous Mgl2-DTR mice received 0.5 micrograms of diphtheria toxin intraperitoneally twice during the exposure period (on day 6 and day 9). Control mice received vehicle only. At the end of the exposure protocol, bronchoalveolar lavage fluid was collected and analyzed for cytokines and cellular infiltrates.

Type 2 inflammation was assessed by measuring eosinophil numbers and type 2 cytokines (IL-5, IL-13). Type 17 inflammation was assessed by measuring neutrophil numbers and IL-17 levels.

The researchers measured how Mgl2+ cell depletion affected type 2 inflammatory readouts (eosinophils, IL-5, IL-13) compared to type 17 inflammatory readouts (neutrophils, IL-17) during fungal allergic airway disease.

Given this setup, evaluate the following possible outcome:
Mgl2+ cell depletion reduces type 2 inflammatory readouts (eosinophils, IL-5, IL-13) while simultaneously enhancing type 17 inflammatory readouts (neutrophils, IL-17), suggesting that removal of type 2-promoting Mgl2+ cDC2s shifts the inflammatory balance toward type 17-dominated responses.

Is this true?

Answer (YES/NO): NO